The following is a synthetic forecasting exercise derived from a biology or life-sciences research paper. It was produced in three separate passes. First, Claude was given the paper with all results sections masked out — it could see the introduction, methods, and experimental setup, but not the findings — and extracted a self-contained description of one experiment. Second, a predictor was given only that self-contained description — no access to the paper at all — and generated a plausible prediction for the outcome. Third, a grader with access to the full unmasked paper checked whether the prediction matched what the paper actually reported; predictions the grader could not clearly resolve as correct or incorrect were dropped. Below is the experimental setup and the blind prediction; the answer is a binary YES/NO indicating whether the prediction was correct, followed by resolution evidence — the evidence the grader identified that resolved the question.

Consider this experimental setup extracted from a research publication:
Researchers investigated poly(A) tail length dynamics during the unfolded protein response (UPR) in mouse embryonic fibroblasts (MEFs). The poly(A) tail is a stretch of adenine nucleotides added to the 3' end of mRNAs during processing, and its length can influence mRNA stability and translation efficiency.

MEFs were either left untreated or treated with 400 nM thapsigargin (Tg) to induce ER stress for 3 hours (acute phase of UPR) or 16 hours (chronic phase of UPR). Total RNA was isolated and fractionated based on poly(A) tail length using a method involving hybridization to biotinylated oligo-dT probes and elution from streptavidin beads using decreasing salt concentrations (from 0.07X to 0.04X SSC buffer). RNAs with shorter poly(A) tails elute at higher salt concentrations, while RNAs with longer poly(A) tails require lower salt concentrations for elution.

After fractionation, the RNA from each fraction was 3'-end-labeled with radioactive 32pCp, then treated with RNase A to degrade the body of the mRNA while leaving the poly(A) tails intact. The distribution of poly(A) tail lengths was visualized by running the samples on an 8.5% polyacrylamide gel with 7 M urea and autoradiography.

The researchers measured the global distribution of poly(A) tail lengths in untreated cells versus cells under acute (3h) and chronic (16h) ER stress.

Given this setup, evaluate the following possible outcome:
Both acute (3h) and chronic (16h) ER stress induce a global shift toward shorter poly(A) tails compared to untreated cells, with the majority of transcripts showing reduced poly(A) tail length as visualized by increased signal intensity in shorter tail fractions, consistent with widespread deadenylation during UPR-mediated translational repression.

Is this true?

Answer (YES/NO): NO